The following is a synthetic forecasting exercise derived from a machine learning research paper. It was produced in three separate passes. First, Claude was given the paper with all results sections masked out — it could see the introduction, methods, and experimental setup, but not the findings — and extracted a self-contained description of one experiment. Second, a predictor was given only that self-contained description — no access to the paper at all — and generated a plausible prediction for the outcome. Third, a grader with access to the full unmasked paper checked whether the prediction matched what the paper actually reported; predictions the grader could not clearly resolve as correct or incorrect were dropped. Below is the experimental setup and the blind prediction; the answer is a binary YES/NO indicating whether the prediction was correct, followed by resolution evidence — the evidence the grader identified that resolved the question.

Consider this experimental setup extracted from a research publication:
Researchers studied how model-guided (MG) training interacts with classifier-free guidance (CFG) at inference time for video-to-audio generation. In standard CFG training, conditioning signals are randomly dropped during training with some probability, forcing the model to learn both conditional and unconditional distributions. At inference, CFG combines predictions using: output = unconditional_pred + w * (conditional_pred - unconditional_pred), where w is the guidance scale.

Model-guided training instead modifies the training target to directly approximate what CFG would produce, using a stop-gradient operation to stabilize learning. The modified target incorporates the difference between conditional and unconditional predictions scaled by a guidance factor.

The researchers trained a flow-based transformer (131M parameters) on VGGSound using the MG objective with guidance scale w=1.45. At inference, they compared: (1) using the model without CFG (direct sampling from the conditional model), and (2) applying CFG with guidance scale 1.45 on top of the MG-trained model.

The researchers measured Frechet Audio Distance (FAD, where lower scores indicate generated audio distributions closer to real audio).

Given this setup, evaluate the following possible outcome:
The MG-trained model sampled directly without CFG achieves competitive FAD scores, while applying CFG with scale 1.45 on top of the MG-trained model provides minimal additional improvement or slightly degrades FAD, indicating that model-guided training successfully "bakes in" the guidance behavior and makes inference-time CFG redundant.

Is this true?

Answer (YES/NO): NO